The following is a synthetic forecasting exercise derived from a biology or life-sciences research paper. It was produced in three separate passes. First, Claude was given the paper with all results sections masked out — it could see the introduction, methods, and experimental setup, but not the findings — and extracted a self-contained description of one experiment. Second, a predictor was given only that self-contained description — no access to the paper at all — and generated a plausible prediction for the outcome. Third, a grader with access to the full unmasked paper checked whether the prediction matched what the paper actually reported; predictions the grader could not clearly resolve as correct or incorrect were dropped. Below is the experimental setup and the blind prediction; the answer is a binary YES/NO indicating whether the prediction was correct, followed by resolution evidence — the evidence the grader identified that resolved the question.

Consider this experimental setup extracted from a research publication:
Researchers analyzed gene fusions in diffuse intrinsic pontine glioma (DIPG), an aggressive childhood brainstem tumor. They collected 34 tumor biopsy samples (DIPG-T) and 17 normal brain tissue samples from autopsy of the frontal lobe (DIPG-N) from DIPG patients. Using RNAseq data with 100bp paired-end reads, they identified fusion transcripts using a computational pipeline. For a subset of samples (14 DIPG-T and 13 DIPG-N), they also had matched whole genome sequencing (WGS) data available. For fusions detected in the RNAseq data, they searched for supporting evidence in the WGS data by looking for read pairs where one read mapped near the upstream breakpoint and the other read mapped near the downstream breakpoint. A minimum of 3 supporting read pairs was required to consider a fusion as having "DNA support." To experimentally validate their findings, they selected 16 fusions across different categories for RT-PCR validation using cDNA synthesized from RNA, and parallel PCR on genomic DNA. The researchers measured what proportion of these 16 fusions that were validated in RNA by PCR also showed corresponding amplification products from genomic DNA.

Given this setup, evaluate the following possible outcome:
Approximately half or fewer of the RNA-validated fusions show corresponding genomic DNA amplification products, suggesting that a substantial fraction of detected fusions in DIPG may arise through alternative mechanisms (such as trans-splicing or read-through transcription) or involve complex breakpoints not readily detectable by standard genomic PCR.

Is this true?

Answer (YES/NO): YES